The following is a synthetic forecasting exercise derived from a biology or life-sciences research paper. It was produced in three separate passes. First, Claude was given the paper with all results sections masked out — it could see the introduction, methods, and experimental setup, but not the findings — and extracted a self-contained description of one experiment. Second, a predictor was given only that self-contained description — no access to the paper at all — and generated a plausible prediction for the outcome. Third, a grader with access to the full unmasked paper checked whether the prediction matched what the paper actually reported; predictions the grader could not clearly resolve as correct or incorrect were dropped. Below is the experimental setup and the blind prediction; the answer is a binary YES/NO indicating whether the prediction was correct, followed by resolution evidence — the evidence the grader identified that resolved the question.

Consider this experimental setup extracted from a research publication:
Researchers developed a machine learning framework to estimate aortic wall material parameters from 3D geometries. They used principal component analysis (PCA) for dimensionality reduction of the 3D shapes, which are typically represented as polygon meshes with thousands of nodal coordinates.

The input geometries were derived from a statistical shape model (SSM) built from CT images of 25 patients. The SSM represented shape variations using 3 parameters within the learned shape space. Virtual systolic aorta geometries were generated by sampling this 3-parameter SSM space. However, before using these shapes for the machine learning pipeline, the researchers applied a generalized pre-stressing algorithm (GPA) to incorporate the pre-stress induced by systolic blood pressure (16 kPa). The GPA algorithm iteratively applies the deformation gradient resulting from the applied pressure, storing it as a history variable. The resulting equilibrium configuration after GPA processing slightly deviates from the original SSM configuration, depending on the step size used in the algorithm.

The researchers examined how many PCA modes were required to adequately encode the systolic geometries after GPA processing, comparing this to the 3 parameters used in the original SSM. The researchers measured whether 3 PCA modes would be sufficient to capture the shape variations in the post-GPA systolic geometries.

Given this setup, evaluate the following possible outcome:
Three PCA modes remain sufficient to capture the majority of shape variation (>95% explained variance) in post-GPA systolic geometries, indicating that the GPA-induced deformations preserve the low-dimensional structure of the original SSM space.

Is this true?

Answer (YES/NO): NO